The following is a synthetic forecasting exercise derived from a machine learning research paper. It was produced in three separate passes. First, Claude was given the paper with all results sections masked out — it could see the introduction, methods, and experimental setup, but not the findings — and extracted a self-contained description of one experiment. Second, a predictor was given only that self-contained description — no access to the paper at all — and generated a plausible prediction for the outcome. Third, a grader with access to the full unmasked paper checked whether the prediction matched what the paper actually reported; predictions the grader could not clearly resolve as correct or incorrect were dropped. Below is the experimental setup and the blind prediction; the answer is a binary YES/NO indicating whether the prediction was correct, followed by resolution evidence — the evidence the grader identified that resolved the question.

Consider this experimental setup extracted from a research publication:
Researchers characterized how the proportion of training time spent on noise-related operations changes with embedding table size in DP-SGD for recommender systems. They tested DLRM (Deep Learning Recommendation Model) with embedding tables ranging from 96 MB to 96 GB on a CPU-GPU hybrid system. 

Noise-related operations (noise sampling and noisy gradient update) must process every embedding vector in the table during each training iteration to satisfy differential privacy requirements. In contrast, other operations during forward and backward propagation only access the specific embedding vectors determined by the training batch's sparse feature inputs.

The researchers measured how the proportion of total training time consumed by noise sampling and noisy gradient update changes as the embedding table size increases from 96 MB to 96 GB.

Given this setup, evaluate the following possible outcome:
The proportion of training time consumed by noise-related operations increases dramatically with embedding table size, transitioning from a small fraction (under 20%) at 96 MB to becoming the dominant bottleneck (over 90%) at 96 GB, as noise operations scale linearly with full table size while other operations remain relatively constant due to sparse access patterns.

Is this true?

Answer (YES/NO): NO